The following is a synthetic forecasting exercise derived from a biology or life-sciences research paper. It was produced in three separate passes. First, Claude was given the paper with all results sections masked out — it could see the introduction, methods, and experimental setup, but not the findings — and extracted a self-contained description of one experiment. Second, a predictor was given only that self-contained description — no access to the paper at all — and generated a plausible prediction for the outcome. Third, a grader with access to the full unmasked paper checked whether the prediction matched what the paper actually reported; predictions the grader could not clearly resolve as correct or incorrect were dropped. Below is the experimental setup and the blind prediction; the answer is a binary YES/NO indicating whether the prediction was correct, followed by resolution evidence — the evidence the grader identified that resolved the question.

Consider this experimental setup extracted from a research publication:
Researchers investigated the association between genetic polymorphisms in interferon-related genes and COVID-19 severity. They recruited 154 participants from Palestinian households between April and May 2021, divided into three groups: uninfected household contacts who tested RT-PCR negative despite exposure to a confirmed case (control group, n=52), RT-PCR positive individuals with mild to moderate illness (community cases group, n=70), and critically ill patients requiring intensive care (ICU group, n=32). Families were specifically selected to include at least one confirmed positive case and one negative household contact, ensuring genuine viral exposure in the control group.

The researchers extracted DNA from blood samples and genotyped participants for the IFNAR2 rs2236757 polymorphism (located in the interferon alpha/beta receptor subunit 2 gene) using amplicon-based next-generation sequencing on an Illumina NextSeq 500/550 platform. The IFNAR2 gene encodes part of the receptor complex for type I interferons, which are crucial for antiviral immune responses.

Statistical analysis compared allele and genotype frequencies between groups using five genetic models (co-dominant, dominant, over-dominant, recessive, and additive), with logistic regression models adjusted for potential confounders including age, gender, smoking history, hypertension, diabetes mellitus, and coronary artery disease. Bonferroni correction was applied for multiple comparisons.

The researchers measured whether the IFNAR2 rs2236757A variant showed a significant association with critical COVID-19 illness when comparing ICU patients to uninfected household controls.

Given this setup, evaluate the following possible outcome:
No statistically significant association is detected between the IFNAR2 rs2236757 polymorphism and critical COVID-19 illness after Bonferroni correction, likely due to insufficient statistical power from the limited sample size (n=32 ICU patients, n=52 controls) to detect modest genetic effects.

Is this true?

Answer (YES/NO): NO